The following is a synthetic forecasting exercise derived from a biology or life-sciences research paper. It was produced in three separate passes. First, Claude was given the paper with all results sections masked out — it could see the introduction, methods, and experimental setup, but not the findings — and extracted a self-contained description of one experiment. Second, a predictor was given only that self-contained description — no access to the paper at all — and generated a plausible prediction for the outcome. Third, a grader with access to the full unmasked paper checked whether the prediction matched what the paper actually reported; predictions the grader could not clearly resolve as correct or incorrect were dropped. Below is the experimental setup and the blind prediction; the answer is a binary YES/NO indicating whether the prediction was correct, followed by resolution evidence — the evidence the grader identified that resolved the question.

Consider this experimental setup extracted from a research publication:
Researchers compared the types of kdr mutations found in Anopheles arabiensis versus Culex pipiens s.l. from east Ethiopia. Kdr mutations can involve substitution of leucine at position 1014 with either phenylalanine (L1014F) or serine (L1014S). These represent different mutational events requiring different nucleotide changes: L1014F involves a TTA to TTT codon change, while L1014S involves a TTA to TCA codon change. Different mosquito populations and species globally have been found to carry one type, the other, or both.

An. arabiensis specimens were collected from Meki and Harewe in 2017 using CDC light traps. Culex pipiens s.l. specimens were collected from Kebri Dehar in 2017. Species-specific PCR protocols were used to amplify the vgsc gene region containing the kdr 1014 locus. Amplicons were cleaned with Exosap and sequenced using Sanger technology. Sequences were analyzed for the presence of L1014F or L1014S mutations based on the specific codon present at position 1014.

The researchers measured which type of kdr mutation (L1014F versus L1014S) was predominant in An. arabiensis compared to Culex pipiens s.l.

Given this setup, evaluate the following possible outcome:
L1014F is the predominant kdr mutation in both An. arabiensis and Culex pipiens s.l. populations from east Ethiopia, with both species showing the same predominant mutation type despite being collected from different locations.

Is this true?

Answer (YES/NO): YES